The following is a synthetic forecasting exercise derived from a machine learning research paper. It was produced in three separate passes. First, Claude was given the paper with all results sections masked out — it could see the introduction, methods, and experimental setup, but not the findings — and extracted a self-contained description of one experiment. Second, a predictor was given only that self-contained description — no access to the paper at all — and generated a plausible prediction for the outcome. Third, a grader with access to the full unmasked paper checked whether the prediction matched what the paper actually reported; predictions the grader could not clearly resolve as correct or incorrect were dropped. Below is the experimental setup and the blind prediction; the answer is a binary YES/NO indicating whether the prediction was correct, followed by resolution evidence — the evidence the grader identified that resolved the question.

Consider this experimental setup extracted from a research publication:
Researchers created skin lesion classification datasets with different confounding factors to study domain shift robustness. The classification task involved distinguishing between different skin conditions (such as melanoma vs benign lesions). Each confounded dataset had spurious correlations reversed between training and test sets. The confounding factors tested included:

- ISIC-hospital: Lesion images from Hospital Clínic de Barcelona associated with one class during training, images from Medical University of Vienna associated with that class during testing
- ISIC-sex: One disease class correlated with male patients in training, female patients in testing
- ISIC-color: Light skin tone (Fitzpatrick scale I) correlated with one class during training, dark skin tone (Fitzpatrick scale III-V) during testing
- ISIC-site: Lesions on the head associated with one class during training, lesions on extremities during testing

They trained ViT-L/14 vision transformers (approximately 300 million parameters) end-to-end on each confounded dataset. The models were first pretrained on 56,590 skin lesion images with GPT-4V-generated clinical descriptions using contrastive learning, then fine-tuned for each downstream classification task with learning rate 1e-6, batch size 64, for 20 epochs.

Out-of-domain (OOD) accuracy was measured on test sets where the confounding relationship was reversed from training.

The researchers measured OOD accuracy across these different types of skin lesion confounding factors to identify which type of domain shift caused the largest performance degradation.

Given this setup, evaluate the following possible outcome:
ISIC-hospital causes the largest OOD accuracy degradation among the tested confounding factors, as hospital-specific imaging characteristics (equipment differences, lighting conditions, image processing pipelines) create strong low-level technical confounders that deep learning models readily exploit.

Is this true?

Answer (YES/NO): YES